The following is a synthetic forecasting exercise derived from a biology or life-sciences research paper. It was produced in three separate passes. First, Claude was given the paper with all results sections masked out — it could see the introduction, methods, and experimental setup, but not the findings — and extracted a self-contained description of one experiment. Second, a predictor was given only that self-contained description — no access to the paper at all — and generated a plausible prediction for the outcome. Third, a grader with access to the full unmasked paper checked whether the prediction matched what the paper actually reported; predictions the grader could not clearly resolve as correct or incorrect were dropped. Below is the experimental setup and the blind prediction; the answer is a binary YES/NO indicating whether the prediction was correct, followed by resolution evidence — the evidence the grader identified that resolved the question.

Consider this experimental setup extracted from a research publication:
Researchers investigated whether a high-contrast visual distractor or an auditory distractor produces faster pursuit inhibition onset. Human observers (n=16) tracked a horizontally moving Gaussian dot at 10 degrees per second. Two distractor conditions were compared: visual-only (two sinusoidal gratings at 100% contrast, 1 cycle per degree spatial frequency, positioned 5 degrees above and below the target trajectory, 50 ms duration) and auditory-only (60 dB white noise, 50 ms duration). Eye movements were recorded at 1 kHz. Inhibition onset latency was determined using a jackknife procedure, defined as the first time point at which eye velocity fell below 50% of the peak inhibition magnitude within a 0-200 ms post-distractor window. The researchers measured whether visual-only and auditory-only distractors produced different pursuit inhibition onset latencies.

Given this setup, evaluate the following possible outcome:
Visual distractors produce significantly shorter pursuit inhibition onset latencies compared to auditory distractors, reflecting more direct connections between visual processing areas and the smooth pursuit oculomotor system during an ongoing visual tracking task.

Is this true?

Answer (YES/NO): NO